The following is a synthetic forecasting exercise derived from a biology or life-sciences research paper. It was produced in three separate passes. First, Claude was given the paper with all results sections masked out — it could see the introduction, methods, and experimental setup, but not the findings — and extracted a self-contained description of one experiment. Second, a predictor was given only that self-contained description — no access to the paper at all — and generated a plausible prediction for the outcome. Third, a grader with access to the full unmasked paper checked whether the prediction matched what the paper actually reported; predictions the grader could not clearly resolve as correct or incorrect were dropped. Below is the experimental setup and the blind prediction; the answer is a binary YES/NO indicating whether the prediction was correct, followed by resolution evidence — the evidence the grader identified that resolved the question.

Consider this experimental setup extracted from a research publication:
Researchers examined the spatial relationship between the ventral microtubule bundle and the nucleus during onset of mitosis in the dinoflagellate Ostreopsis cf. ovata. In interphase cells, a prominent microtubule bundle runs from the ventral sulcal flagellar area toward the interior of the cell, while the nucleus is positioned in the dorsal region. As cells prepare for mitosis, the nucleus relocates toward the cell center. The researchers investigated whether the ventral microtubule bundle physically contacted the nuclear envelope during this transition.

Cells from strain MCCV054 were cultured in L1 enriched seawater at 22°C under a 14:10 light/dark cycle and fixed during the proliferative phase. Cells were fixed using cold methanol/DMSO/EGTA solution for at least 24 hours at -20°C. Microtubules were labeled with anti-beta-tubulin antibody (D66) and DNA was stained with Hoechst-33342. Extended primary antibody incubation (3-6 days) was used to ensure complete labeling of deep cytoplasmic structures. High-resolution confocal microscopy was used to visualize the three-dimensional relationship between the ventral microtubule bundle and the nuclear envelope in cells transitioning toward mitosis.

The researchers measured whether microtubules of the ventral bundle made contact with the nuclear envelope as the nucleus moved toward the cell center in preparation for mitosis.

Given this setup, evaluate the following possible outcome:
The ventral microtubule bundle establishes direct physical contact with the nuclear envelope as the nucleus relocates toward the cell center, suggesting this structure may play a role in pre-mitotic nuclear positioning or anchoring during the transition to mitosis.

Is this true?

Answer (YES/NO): YES